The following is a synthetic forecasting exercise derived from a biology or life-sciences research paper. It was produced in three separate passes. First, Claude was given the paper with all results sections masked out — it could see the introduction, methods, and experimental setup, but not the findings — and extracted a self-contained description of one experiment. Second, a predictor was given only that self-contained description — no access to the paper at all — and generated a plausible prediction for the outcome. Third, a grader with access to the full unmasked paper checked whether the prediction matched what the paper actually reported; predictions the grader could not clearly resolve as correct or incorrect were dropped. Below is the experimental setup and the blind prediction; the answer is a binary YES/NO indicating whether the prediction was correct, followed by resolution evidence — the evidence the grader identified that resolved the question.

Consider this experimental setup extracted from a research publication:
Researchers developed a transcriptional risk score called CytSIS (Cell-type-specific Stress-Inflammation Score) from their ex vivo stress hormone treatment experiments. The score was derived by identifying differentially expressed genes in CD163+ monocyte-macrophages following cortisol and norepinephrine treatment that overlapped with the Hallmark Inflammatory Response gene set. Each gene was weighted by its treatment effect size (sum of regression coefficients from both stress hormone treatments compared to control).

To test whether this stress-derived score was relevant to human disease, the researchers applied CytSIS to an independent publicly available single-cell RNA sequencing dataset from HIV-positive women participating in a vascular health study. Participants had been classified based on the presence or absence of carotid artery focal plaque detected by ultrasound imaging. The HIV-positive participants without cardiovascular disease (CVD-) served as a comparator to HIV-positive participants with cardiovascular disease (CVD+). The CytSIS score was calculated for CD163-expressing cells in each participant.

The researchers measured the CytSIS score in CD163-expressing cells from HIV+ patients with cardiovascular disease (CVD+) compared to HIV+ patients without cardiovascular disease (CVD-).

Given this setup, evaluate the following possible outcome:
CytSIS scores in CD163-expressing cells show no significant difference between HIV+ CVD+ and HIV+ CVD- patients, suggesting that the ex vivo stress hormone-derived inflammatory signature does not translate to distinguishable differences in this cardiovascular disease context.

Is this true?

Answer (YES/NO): NO